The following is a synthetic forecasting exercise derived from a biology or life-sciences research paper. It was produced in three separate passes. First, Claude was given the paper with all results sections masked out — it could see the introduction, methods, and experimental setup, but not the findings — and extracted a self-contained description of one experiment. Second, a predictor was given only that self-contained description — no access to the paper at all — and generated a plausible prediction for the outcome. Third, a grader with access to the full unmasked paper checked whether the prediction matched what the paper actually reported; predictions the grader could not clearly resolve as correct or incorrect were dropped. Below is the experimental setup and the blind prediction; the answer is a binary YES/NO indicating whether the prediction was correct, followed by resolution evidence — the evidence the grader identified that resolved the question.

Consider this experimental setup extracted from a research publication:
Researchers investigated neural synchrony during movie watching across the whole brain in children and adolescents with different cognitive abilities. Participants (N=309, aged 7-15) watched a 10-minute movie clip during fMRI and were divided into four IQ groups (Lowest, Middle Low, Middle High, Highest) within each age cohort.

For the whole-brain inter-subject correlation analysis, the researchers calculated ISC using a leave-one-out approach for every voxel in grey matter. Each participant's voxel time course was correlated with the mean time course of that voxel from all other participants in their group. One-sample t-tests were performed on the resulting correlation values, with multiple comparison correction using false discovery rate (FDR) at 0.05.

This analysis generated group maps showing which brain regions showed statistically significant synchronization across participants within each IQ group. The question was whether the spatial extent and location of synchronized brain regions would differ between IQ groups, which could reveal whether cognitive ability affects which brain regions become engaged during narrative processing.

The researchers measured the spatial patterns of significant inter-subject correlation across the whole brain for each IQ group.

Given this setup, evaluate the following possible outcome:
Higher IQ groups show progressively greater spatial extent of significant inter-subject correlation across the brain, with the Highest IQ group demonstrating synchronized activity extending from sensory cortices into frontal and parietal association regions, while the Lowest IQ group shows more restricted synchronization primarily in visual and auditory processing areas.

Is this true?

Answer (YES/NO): NO